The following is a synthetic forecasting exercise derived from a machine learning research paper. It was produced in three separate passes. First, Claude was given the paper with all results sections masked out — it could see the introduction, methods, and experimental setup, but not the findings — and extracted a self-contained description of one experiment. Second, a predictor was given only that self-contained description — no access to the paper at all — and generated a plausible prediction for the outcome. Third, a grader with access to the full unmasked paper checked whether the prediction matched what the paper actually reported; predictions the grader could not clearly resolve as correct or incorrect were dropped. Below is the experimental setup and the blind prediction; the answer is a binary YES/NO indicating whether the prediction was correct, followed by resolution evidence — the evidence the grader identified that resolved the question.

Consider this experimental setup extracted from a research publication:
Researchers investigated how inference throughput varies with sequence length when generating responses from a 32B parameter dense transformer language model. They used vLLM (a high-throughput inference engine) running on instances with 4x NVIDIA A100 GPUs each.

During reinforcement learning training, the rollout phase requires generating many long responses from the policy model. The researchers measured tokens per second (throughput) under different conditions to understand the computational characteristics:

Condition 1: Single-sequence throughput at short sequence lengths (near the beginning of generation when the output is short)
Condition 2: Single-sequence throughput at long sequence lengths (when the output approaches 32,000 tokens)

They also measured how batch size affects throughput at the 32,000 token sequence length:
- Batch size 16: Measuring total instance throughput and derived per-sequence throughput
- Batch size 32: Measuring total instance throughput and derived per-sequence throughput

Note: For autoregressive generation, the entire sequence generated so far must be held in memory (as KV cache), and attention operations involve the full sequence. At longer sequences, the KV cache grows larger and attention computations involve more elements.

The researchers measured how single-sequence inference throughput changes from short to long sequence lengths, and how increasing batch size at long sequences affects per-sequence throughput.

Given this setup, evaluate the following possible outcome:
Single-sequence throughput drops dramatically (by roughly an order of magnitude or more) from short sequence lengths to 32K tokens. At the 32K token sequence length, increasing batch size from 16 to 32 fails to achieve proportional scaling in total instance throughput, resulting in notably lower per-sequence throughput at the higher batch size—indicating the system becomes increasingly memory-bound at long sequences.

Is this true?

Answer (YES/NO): NO